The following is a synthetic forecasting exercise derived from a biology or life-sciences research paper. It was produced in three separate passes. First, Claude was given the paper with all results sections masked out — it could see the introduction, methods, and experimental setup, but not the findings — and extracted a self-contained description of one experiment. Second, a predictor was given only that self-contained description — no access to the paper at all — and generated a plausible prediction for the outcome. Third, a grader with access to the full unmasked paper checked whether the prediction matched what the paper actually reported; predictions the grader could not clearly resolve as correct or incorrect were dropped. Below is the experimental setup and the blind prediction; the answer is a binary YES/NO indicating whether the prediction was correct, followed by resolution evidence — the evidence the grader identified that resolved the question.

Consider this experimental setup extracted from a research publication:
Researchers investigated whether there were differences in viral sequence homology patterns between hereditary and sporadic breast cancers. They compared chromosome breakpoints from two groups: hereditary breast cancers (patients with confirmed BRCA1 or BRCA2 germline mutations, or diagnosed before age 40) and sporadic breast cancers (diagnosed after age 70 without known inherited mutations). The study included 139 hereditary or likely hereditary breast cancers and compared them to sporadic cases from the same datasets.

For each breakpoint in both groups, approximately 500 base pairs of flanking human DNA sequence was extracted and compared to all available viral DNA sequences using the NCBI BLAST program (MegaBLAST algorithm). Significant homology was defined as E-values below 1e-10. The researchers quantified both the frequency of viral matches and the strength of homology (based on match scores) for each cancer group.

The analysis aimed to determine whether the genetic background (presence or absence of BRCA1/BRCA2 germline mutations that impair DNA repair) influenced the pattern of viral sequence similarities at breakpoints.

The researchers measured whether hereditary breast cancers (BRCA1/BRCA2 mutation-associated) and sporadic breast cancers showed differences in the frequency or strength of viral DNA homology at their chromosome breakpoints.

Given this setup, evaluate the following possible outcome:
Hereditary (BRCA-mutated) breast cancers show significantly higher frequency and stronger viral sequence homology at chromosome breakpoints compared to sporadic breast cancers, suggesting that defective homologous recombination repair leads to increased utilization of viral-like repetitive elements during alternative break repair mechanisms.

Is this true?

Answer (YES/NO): NO